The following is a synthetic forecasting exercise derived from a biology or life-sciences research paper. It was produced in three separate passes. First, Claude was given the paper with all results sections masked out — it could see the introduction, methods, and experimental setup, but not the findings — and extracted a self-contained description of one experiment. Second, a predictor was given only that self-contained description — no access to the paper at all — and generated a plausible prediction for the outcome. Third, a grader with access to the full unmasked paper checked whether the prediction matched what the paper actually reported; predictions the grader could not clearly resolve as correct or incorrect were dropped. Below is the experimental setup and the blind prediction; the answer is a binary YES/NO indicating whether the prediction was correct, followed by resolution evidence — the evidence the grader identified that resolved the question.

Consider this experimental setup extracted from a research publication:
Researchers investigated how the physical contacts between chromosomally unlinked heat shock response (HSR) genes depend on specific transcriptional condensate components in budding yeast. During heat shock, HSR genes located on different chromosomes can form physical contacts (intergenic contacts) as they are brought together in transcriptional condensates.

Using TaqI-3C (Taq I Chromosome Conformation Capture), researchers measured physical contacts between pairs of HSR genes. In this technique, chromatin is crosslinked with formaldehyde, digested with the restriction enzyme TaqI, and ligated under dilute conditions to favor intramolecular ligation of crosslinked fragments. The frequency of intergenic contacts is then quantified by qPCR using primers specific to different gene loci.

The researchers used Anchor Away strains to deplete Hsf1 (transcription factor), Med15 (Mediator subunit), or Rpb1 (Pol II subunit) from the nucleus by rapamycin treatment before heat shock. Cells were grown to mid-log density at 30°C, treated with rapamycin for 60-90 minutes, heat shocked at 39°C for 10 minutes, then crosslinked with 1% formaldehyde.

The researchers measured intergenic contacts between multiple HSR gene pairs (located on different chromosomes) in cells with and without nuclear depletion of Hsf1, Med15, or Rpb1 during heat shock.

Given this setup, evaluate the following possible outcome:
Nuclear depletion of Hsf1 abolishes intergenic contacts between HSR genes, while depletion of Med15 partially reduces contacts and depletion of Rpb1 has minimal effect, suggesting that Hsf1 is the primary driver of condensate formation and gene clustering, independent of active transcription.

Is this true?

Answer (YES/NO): NO